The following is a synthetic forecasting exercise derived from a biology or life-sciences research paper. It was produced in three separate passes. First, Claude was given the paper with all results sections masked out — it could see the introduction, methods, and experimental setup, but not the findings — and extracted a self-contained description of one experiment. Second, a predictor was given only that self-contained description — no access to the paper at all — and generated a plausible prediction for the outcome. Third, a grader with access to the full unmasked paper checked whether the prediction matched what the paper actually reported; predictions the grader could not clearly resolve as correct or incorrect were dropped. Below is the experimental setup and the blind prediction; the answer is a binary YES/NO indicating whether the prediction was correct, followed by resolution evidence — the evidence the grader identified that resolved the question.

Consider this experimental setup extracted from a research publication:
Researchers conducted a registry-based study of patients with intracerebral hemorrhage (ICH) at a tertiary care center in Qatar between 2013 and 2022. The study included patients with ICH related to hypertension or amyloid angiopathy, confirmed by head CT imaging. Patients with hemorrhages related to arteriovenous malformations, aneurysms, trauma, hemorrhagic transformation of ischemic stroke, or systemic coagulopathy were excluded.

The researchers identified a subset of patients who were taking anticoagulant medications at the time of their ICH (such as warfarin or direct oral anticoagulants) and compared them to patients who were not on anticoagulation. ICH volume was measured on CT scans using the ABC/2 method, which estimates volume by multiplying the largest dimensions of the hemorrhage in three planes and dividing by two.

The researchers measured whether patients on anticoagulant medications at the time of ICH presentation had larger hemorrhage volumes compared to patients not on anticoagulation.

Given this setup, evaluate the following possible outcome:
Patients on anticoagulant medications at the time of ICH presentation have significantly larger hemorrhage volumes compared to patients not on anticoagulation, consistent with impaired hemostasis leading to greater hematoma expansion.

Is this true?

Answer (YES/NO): NO